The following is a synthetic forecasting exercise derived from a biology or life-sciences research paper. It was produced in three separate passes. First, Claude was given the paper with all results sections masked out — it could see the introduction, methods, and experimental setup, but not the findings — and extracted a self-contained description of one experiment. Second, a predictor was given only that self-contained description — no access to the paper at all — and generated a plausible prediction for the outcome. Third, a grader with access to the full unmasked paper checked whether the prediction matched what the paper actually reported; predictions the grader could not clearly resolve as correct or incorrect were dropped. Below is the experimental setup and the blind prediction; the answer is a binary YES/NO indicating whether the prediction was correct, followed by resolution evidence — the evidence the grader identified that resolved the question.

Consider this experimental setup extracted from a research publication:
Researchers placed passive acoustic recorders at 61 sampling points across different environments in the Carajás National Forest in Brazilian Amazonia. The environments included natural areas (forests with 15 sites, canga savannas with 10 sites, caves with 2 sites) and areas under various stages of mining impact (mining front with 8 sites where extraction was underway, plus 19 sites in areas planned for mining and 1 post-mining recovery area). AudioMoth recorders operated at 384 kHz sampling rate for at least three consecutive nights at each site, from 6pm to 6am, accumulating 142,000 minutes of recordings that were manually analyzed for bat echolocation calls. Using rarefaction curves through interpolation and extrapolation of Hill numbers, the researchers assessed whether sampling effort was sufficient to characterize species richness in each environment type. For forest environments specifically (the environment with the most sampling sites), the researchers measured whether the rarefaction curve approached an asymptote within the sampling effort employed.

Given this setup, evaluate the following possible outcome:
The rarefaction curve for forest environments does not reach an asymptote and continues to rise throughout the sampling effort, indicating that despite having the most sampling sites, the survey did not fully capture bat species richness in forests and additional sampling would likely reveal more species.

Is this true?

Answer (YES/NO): NO